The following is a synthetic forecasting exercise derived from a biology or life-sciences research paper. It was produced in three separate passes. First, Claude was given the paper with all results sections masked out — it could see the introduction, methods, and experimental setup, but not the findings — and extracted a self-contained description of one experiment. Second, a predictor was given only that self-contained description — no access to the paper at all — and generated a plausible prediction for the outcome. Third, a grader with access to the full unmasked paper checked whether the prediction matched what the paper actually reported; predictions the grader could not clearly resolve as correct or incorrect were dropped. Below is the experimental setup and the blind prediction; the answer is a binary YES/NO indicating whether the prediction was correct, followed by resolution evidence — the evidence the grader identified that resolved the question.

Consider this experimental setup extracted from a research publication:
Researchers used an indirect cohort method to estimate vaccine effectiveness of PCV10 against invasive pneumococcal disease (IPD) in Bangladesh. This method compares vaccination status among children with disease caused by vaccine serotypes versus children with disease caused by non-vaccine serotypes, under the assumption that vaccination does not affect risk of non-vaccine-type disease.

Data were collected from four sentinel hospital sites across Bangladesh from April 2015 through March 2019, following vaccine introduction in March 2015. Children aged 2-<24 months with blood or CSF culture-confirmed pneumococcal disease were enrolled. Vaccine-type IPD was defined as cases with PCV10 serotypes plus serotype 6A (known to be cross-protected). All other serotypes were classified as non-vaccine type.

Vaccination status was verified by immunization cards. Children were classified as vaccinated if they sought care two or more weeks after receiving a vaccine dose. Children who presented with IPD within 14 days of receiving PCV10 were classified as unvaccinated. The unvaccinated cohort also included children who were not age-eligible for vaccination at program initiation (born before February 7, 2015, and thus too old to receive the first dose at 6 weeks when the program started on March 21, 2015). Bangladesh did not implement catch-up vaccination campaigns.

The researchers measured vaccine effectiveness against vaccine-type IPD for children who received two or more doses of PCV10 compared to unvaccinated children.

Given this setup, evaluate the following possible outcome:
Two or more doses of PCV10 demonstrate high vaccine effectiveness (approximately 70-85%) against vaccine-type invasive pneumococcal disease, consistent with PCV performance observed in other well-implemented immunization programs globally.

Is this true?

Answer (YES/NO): NO